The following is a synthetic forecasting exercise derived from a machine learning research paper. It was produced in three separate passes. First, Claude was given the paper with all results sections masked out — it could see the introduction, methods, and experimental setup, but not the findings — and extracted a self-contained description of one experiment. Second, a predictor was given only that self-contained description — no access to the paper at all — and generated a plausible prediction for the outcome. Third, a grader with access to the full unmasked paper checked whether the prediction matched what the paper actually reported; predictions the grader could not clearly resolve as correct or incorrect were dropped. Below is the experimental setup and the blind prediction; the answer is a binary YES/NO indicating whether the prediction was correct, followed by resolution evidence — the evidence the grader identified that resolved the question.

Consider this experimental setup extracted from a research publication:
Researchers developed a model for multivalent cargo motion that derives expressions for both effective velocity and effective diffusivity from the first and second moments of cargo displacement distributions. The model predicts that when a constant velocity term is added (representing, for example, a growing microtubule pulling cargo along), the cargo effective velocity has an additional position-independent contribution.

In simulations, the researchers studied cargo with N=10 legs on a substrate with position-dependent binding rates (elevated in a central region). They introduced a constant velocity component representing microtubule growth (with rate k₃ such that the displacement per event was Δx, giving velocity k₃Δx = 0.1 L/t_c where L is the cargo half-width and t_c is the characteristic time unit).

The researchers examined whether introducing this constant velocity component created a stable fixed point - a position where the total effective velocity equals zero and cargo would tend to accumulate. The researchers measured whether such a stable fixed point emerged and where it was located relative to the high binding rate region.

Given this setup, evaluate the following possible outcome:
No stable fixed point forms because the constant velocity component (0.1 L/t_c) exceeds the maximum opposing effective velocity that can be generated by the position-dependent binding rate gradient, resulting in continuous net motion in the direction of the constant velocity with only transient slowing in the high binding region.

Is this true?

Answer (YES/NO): NO